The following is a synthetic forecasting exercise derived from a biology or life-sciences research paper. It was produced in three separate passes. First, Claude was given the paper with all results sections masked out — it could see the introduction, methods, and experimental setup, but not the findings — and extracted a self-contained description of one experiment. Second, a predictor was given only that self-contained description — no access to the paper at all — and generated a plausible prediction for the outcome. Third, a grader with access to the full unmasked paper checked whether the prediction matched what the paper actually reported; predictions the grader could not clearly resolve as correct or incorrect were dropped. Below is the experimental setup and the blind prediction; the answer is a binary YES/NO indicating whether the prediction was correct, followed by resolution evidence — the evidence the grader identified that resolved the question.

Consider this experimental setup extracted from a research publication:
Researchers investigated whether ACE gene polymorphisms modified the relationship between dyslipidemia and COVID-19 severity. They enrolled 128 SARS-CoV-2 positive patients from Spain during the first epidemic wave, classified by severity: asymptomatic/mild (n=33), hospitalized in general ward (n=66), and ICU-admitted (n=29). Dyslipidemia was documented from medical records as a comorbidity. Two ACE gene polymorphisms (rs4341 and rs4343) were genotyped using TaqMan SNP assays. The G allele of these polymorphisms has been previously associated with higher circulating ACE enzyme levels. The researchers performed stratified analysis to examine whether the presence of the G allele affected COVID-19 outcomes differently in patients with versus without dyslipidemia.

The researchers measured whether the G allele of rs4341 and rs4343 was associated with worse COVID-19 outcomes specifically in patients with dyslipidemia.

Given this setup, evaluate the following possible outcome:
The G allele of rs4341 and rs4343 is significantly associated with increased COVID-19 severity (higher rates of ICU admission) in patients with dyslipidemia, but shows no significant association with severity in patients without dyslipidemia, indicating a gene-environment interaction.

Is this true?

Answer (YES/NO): YES